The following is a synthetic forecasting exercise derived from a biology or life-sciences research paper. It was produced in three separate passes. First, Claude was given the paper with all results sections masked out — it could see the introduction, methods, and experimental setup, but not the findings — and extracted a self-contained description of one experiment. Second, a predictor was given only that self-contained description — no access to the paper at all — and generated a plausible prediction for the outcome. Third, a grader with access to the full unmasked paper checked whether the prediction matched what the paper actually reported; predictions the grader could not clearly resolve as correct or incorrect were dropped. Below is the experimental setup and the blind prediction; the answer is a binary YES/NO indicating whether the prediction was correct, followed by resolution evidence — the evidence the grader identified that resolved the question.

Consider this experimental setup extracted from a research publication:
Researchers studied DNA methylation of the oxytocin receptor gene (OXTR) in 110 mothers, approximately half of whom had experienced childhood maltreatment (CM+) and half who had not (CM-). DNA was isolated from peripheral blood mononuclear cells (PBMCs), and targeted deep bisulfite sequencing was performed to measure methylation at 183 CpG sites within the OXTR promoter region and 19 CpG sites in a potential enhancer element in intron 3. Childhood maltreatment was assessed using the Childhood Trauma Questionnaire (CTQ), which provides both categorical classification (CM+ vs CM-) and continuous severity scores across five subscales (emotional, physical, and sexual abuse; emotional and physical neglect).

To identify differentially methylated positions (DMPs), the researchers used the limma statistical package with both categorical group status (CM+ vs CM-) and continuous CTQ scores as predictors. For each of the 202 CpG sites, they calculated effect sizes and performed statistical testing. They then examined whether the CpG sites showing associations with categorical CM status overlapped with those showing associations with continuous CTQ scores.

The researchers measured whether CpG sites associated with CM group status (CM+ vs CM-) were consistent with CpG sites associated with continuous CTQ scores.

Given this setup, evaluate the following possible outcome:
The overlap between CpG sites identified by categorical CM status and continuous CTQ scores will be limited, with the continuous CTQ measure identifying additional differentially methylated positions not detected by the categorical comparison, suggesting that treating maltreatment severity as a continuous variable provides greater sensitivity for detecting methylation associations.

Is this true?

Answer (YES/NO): NO